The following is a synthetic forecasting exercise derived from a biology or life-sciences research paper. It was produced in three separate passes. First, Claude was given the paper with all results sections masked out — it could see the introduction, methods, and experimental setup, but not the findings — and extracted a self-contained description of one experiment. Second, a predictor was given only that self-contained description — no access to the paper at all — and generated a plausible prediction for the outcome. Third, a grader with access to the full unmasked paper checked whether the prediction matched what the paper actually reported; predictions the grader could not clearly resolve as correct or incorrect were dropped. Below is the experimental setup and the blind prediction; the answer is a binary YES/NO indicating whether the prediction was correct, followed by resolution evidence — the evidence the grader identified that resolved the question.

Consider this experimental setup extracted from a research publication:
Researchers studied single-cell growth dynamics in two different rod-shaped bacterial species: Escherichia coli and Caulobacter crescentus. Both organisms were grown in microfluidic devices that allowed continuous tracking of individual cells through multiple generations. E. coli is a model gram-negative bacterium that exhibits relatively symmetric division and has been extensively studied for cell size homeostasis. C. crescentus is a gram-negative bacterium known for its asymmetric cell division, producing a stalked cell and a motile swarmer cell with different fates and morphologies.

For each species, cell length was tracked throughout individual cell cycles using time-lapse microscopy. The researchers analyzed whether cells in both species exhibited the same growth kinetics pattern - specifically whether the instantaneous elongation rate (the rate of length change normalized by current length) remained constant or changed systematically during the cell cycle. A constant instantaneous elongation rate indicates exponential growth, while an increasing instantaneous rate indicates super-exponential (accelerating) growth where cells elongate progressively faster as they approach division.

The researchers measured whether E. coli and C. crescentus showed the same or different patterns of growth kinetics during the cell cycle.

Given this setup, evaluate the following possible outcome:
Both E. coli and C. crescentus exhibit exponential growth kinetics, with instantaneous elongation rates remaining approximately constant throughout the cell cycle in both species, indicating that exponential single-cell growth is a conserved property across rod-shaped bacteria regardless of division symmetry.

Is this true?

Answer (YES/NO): NO